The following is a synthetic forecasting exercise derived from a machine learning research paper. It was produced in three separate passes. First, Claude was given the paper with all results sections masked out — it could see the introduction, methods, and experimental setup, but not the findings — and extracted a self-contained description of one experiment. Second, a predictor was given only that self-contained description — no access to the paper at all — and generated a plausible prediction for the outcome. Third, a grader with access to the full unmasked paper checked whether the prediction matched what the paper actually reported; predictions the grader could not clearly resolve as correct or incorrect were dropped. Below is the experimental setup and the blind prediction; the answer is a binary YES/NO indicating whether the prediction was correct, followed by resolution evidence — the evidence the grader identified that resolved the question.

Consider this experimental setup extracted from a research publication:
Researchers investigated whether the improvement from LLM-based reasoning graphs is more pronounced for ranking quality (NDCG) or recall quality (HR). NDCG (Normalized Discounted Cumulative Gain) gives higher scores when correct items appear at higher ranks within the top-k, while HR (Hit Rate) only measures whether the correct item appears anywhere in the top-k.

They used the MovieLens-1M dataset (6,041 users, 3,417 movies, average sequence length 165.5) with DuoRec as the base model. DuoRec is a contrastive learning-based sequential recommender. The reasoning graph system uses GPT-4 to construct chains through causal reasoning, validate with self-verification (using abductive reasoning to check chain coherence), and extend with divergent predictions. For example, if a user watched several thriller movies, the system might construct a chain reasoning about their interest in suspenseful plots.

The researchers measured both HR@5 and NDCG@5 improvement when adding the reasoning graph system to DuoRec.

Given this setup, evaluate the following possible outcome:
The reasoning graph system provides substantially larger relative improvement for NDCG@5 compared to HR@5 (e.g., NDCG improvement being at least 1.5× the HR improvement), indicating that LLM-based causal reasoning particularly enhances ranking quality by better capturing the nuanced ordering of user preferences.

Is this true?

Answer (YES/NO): YES